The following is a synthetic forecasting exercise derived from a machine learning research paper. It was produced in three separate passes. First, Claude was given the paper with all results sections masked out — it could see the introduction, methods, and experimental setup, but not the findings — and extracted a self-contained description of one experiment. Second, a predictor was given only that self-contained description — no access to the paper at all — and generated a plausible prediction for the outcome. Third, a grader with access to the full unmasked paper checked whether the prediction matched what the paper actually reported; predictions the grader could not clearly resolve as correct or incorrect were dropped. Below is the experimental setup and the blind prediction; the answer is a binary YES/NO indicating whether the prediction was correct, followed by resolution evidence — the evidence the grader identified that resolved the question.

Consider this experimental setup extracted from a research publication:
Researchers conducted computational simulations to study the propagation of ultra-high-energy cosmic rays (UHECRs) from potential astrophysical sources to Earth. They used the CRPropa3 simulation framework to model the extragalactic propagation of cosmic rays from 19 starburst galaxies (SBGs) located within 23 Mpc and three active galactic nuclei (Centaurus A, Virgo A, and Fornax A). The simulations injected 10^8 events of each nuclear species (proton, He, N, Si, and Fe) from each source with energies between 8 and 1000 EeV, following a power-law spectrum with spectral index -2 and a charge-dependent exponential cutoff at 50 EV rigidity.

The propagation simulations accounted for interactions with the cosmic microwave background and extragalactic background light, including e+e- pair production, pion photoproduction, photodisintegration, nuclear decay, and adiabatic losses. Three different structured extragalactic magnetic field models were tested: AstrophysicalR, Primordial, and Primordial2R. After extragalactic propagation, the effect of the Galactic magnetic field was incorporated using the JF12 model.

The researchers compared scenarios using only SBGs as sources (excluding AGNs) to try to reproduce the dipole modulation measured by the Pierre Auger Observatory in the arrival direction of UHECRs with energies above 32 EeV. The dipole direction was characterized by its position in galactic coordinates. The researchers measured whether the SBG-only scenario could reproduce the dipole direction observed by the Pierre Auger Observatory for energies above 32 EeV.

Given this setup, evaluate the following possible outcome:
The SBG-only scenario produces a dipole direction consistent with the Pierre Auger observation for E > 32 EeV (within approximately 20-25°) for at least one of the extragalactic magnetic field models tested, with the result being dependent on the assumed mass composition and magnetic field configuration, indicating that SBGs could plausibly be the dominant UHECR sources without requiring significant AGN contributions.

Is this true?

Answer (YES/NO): NO